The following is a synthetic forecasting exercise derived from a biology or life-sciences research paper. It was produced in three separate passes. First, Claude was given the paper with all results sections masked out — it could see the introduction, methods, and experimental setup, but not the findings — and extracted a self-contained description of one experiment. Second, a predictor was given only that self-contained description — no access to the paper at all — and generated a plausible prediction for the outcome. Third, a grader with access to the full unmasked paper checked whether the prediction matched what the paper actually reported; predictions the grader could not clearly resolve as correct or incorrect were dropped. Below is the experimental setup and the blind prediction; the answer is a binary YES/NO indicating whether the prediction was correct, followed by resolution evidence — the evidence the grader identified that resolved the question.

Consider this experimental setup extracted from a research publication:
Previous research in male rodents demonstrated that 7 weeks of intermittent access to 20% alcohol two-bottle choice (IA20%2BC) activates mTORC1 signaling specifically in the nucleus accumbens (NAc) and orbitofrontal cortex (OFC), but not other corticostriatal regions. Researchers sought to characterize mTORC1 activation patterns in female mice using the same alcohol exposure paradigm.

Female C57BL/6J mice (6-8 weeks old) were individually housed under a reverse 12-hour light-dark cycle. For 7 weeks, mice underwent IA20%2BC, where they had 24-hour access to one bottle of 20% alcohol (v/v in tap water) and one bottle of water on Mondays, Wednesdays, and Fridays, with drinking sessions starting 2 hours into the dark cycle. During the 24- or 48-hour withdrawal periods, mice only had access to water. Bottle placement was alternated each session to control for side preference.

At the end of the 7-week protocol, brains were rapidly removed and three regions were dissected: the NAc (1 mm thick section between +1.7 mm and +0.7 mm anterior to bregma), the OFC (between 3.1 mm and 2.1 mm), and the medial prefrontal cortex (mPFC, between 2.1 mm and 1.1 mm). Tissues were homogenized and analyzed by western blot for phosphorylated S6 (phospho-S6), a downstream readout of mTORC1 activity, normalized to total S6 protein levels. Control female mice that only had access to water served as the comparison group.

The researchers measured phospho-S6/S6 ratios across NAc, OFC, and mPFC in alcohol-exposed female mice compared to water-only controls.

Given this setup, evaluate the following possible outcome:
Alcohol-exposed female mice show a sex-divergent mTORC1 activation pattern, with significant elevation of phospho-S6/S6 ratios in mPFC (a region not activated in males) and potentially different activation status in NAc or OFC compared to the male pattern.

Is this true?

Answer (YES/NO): NO